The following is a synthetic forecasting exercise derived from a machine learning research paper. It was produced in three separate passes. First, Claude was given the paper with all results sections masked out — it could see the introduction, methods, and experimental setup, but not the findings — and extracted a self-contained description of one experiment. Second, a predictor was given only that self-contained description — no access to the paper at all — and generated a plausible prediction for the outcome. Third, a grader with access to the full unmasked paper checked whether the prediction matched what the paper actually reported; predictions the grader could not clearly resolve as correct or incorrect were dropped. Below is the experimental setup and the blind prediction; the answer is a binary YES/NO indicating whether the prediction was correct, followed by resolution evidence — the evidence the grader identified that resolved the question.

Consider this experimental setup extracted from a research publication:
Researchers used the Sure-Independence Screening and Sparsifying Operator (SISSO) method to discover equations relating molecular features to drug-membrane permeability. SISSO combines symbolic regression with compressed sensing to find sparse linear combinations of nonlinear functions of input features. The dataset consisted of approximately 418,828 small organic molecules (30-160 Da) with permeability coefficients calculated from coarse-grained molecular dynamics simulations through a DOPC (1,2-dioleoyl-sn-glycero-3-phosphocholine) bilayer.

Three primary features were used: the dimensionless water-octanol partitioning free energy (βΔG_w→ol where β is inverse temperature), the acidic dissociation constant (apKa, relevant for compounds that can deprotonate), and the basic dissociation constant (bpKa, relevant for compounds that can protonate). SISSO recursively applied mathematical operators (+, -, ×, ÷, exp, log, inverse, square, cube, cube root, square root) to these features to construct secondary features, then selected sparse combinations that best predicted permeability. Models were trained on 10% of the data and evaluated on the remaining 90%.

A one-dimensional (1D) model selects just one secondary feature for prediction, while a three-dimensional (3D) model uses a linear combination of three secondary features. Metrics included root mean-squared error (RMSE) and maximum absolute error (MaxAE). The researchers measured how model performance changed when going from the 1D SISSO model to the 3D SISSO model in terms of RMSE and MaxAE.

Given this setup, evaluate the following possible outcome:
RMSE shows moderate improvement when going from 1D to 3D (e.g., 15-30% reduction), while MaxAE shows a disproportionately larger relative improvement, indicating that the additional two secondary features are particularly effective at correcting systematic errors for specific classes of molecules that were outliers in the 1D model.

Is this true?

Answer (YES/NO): NO